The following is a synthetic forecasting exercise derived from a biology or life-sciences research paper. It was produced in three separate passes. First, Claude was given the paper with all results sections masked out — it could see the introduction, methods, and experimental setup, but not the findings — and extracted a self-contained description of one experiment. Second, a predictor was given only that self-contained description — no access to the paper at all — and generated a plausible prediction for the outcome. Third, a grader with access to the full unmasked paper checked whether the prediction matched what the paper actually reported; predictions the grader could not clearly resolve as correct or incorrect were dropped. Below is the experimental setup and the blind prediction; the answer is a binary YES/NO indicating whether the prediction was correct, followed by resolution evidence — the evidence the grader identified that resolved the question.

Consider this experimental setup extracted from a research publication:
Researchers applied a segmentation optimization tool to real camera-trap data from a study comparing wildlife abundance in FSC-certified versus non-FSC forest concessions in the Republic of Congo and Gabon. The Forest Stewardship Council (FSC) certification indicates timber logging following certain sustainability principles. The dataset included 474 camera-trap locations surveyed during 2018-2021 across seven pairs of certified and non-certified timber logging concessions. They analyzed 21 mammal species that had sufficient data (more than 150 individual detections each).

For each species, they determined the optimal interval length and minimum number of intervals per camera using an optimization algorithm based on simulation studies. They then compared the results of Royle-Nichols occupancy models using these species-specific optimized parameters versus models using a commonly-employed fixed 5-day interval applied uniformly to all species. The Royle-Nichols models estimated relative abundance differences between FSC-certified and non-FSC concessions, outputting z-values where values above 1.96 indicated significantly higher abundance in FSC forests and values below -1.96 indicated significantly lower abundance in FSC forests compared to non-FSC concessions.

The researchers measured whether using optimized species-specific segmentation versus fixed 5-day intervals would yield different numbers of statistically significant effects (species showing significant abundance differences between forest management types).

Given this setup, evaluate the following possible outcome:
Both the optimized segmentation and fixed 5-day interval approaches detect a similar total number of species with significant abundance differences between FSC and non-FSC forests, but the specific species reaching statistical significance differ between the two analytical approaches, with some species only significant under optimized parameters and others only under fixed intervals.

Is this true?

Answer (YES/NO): NO